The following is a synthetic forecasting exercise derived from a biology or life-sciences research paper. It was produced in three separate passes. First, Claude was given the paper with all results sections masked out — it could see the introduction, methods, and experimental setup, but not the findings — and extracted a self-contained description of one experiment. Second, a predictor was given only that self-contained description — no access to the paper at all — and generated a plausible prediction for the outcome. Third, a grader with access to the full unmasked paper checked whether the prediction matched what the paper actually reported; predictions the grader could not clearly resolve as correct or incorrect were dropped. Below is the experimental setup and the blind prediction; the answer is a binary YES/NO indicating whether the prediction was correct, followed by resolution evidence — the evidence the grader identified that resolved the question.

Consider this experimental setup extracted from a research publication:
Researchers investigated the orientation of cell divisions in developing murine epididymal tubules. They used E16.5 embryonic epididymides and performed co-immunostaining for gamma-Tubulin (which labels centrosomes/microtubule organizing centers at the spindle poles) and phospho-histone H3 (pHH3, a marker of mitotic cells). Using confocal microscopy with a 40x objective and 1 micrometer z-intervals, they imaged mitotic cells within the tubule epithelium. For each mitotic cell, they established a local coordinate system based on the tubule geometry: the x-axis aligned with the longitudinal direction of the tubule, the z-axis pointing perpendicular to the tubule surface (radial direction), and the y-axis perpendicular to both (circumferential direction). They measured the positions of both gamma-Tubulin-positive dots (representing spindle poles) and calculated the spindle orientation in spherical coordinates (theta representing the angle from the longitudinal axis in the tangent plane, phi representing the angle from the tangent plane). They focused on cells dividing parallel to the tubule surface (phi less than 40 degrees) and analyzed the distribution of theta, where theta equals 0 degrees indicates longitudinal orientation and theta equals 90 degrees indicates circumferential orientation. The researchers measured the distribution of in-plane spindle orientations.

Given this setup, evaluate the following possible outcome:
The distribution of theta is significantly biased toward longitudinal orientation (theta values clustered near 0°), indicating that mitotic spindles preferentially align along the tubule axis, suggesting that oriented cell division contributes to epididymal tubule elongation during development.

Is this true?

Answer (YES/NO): NO